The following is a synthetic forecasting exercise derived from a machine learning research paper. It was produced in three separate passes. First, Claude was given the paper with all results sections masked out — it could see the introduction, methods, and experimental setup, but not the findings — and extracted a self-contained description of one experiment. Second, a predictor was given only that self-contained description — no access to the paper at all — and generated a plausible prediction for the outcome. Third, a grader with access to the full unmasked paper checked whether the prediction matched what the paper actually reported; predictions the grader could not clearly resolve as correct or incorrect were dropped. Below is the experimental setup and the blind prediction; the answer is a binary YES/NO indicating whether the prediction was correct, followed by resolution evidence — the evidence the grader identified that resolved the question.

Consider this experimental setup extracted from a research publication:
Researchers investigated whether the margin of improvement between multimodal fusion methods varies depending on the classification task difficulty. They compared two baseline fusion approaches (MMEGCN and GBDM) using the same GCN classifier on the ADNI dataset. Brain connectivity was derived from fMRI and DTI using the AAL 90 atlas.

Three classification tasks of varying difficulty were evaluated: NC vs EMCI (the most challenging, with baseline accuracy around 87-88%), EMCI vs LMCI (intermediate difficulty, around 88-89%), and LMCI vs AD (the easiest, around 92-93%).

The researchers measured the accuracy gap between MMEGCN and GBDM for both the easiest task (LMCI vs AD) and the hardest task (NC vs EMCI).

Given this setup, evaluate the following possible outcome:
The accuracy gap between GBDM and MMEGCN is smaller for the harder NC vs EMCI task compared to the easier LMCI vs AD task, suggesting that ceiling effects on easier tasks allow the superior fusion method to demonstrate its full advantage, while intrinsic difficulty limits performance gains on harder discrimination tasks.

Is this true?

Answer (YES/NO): YES